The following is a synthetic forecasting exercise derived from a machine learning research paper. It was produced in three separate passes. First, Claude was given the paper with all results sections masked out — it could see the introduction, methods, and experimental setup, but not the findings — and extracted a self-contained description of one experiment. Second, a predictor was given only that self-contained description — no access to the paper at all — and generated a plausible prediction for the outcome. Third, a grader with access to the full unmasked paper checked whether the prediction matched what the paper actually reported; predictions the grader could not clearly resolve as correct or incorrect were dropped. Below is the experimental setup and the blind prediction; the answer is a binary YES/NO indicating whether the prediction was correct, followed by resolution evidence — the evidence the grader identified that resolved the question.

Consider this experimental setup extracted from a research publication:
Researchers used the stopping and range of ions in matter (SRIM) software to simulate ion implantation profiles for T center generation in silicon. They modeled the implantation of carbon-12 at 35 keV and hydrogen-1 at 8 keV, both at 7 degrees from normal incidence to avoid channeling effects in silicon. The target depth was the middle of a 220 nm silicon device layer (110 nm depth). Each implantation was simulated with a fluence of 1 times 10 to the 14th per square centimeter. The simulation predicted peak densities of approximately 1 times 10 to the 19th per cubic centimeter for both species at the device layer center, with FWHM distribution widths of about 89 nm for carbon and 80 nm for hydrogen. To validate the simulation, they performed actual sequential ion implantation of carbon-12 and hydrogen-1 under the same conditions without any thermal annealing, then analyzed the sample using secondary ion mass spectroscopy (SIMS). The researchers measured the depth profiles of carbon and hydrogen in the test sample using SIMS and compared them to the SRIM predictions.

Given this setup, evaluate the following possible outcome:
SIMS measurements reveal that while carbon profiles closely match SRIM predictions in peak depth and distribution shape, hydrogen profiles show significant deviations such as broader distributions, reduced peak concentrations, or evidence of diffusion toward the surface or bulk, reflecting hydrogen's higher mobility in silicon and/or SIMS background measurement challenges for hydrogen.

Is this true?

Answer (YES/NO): NO